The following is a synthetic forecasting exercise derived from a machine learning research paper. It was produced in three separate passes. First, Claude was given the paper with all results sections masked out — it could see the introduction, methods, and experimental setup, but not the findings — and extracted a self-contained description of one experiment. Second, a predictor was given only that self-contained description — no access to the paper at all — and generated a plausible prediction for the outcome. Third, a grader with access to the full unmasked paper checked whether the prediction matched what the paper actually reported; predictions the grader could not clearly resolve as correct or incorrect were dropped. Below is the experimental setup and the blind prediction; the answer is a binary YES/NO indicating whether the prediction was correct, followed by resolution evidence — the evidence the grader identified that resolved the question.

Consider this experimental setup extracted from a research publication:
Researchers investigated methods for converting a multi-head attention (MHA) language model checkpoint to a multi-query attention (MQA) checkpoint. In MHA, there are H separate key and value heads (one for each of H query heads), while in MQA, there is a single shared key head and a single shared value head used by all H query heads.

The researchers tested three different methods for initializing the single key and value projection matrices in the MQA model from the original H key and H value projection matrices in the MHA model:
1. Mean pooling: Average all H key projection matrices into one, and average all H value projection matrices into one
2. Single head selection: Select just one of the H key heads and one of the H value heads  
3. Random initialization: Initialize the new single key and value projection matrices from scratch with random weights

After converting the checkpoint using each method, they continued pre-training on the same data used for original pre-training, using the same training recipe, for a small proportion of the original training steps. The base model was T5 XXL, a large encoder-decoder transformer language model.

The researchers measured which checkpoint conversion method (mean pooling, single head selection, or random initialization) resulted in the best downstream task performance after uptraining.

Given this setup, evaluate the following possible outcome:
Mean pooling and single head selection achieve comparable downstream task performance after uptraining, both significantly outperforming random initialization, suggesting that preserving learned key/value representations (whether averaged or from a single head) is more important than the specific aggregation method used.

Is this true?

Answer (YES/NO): NO